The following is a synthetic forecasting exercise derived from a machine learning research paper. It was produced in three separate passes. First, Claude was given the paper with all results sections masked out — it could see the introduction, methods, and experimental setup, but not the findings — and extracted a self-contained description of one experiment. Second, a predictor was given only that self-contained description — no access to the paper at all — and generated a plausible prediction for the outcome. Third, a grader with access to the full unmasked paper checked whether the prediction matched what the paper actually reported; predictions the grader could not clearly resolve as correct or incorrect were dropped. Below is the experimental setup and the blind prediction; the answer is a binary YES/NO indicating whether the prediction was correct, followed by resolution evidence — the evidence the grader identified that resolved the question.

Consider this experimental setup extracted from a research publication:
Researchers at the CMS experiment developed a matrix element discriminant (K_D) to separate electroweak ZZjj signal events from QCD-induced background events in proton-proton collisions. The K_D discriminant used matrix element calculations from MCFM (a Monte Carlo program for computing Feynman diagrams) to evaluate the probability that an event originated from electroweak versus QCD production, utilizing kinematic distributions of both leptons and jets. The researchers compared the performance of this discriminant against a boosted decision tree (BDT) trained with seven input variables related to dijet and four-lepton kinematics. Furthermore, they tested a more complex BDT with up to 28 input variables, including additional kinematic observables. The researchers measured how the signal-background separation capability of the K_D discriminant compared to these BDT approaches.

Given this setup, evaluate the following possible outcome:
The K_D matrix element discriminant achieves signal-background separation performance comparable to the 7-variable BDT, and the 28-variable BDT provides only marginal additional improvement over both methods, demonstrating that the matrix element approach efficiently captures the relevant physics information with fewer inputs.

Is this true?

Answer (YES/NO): YES